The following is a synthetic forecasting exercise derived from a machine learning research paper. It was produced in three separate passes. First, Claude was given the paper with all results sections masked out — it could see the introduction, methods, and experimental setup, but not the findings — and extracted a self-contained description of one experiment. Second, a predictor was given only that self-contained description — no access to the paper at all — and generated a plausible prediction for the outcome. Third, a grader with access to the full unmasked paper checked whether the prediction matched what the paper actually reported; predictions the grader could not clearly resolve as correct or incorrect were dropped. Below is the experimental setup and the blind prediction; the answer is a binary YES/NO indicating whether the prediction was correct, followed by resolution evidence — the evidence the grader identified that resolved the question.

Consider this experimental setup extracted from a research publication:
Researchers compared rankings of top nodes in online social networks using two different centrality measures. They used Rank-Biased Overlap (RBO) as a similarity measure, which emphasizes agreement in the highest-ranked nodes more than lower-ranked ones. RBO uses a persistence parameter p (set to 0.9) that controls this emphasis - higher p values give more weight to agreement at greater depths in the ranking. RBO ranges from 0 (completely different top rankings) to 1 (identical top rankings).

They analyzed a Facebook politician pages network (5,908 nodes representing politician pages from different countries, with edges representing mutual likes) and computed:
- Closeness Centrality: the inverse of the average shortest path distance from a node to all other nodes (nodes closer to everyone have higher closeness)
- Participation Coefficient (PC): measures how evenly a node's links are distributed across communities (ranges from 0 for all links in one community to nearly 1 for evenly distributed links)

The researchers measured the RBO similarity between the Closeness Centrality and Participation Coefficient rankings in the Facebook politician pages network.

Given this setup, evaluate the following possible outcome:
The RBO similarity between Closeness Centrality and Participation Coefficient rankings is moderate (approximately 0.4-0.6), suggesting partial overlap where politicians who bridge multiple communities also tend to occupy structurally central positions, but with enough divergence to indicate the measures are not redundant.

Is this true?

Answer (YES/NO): NO